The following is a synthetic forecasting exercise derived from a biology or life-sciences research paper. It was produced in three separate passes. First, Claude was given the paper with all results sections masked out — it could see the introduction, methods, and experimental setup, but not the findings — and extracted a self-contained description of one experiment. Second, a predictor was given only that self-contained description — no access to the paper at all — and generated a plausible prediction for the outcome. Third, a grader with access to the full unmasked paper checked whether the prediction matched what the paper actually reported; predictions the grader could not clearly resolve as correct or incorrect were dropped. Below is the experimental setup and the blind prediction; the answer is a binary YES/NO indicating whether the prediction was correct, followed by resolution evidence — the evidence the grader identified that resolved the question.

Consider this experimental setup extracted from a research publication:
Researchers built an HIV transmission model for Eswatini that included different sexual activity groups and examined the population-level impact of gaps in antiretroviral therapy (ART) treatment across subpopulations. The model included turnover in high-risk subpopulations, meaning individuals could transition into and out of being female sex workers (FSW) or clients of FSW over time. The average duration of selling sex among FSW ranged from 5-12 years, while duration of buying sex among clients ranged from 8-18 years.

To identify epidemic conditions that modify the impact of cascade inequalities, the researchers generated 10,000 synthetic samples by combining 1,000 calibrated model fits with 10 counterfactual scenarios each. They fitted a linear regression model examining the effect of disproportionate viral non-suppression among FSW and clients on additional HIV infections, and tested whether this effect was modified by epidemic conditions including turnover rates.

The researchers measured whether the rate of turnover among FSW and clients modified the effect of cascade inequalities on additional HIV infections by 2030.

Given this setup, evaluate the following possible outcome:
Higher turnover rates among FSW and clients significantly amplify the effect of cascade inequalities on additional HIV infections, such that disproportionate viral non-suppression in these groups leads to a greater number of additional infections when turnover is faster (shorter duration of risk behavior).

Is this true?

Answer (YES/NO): NO